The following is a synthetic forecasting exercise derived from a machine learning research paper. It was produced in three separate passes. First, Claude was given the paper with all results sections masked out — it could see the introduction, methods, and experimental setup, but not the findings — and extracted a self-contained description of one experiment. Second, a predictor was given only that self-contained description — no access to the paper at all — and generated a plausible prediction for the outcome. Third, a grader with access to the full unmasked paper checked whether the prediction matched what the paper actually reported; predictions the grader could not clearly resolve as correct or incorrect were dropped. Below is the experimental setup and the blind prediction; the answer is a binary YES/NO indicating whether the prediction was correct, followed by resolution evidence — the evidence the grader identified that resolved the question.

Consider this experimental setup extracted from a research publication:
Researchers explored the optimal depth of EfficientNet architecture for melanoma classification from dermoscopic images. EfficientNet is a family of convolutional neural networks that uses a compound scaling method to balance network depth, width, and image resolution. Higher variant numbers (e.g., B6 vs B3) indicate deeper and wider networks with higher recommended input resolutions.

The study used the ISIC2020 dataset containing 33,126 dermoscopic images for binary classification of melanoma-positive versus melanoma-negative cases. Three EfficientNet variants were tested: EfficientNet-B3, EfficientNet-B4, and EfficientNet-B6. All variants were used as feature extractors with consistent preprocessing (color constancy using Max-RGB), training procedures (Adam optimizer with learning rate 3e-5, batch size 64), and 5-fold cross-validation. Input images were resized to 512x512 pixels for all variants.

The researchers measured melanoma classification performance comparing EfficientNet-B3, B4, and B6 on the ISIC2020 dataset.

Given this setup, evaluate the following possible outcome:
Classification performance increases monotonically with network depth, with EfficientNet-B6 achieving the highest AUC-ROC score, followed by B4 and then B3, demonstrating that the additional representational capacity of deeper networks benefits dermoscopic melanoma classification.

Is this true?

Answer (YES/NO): NO